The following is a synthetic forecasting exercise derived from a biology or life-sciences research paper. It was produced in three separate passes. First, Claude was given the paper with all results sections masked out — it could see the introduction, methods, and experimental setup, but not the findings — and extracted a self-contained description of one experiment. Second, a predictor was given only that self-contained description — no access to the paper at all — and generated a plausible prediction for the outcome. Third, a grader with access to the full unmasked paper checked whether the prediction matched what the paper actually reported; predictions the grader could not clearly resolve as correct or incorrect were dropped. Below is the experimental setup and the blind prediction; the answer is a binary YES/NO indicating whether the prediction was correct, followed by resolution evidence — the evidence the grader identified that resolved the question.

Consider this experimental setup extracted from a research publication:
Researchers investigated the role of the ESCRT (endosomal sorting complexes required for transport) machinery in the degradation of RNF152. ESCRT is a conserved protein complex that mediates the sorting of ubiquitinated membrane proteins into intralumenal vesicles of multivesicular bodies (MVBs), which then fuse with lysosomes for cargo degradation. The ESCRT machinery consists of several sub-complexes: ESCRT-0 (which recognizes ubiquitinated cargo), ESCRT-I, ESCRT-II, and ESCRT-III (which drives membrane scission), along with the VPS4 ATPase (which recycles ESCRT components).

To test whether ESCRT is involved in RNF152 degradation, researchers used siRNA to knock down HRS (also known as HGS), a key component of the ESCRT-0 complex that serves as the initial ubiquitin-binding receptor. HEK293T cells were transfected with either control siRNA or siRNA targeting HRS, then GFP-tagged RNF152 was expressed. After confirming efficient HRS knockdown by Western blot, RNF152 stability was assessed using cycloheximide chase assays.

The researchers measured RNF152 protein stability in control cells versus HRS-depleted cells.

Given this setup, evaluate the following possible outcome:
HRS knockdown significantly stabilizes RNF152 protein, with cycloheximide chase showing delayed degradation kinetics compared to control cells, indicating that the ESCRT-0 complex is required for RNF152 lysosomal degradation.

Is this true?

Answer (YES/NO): NO